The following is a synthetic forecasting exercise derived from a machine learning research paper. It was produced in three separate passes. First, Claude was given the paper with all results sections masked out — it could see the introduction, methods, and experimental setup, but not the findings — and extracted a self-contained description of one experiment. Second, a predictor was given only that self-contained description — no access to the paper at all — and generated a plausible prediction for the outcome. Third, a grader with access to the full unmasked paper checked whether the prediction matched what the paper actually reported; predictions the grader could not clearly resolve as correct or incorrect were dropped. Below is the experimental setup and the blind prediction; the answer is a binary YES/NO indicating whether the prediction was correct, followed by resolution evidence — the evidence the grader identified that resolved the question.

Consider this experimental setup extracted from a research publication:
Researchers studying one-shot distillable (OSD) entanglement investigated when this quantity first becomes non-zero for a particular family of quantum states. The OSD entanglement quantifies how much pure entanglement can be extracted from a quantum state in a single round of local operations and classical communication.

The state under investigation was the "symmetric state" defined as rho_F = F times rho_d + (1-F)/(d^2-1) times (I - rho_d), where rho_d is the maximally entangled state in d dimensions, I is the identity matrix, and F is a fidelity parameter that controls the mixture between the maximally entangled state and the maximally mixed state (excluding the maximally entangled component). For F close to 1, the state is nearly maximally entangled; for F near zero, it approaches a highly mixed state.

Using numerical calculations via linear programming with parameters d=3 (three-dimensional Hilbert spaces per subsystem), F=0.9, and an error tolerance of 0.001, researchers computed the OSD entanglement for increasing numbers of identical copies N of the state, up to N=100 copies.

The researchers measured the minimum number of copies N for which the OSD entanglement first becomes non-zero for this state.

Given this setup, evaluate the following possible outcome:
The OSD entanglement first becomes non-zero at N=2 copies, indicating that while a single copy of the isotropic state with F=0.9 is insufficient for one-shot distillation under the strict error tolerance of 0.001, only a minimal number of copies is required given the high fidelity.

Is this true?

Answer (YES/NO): NO